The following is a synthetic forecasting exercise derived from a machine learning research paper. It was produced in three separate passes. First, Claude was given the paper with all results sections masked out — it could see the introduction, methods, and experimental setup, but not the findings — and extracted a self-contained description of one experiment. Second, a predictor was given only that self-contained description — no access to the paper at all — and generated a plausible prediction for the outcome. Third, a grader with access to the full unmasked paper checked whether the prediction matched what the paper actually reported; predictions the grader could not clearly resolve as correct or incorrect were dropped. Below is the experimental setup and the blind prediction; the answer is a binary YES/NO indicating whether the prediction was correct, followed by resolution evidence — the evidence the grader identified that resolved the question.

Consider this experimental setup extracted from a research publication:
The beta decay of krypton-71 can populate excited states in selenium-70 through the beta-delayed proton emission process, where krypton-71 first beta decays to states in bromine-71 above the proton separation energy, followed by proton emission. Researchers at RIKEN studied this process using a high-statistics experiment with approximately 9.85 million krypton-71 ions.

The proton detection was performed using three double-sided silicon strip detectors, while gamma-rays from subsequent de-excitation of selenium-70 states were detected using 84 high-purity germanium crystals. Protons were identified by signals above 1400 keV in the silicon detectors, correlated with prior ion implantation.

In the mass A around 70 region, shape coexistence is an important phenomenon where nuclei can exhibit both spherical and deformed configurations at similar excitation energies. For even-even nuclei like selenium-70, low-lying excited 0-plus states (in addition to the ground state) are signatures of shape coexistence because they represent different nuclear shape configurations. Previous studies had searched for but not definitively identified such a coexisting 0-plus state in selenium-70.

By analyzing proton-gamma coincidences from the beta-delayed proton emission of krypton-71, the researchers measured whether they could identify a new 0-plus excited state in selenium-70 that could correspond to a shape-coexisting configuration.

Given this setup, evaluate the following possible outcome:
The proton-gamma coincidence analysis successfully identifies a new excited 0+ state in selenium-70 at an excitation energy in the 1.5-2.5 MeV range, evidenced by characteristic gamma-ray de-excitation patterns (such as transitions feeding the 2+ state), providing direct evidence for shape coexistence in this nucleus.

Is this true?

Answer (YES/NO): NO